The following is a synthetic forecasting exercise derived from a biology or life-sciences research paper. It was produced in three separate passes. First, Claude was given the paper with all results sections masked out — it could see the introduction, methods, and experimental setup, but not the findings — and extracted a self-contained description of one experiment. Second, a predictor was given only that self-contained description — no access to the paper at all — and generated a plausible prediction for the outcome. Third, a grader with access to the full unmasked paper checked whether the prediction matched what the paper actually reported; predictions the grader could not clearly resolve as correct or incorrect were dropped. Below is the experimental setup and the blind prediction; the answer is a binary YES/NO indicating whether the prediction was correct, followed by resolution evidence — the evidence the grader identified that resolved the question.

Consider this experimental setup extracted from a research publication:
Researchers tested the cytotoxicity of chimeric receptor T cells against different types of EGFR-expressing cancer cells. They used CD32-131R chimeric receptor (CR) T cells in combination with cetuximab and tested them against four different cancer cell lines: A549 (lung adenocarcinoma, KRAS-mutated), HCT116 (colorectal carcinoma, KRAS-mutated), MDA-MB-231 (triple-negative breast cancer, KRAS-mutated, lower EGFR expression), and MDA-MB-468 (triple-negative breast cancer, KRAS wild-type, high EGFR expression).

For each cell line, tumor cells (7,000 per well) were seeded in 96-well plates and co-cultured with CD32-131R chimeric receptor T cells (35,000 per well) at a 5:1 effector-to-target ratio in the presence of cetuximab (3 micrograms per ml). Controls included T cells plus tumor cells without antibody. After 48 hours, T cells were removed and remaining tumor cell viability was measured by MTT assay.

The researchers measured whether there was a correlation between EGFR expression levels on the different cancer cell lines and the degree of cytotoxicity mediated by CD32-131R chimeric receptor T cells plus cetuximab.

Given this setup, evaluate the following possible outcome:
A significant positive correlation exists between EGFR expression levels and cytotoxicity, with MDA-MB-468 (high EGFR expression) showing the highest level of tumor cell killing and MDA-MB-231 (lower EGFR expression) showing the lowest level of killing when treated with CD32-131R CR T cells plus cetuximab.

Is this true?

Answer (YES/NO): YES